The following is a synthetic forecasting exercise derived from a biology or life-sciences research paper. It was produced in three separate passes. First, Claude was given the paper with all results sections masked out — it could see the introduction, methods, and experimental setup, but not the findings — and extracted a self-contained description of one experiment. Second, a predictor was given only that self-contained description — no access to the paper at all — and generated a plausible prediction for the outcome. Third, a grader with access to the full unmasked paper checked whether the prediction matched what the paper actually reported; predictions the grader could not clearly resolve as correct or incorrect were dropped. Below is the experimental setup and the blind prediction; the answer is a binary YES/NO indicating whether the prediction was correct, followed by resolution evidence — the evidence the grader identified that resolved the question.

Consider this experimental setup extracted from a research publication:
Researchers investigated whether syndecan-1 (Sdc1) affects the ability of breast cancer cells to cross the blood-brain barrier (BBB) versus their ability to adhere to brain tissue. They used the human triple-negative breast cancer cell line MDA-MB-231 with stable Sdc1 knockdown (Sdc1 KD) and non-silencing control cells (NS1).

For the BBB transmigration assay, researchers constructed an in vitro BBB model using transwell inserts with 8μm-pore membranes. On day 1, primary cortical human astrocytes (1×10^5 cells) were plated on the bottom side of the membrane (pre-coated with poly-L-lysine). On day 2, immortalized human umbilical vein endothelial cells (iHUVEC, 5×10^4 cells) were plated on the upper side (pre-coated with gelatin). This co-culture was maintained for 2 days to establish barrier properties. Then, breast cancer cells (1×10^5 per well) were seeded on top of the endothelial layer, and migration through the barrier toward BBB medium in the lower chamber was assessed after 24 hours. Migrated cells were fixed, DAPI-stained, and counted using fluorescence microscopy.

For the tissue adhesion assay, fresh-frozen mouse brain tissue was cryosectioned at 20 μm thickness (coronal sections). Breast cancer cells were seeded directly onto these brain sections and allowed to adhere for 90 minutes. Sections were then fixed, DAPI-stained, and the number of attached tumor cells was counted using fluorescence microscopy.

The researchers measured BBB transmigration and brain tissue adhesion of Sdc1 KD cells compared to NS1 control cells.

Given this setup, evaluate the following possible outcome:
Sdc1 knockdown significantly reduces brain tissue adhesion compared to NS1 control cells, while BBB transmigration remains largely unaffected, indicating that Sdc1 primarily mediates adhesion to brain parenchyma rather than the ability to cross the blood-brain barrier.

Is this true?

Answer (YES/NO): NO